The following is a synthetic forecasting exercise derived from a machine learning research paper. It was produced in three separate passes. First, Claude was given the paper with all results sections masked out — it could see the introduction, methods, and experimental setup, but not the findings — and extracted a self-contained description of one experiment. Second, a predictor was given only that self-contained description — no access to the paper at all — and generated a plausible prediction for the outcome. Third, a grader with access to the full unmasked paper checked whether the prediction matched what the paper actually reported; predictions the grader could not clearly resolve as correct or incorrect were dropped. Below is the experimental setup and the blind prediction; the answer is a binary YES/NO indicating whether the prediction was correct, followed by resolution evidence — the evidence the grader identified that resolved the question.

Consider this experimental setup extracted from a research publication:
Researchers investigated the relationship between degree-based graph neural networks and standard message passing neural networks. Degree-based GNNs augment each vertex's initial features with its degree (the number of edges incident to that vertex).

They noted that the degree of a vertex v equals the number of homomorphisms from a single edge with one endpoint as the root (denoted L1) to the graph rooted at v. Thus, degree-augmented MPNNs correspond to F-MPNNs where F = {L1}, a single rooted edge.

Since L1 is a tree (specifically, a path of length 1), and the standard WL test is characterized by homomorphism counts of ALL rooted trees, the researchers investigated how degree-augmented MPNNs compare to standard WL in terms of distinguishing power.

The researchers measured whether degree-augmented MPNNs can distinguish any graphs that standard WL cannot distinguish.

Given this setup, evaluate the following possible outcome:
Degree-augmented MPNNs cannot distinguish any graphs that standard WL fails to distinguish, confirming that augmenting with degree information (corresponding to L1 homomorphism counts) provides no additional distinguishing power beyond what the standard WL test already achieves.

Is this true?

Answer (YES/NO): YES